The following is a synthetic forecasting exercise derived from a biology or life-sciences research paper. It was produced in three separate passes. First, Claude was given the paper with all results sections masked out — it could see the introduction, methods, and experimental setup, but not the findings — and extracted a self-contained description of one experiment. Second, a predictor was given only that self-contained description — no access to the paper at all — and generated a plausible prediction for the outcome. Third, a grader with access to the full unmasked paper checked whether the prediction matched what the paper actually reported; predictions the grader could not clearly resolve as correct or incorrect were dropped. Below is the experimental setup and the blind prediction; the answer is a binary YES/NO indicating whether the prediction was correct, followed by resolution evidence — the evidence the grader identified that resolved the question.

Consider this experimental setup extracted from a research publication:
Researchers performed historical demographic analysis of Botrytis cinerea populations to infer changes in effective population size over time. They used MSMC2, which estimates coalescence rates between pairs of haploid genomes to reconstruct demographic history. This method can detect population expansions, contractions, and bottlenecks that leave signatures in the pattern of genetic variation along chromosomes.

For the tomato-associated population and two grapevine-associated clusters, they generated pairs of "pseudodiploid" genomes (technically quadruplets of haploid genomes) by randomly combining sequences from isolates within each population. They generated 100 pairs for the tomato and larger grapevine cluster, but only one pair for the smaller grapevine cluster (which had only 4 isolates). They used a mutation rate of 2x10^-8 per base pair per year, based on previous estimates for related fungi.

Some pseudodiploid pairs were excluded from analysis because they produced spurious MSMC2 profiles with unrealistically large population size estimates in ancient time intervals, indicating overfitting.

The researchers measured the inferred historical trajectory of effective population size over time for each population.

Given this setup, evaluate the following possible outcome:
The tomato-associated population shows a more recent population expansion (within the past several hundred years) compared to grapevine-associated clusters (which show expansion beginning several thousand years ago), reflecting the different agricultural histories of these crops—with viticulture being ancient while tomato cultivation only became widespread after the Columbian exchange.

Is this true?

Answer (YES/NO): NO